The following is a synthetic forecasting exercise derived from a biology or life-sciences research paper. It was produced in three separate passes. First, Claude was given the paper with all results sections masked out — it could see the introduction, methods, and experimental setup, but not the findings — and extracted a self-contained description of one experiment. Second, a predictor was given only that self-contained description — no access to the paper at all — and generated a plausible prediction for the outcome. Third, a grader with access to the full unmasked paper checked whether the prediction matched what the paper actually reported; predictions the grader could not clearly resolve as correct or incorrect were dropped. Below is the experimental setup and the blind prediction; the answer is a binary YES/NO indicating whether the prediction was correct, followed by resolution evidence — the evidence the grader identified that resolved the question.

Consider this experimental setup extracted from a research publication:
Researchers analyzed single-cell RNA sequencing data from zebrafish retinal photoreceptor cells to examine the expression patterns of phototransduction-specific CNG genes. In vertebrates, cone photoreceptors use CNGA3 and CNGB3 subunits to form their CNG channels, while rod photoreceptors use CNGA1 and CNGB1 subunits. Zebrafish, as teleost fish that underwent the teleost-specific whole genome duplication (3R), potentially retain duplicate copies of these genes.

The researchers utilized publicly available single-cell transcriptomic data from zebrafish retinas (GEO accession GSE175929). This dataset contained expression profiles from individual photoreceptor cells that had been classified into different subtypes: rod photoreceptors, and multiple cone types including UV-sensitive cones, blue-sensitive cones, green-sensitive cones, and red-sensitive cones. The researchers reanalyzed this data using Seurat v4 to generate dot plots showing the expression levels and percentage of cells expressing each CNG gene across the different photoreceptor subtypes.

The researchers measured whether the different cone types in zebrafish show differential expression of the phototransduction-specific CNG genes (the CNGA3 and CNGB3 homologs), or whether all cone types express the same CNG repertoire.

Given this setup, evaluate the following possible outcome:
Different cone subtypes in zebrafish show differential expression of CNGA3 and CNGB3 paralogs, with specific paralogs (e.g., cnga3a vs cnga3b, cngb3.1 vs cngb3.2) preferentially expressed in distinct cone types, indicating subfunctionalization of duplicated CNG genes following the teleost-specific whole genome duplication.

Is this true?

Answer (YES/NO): YES